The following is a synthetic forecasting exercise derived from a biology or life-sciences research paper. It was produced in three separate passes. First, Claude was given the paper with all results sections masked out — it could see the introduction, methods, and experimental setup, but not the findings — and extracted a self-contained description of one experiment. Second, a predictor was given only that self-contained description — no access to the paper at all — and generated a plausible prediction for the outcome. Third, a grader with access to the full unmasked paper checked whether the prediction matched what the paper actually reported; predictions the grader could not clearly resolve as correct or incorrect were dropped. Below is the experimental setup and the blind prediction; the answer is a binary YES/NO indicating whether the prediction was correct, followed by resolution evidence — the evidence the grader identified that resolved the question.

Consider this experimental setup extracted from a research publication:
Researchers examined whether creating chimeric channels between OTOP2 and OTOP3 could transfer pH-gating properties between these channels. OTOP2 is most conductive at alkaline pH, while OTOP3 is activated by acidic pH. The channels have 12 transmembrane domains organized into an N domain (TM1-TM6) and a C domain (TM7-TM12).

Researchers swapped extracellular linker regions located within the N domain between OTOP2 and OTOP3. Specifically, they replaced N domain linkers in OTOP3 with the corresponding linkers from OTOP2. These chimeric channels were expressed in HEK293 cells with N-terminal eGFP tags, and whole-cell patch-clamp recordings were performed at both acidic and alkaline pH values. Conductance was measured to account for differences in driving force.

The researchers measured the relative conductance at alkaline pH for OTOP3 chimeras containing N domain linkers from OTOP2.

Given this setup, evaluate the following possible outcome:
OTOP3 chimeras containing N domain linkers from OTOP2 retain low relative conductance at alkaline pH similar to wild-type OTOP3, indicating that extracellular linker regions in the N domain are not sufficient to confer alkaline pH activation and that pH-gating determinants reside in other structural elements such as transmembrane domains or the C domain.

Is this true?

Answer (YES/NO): NO